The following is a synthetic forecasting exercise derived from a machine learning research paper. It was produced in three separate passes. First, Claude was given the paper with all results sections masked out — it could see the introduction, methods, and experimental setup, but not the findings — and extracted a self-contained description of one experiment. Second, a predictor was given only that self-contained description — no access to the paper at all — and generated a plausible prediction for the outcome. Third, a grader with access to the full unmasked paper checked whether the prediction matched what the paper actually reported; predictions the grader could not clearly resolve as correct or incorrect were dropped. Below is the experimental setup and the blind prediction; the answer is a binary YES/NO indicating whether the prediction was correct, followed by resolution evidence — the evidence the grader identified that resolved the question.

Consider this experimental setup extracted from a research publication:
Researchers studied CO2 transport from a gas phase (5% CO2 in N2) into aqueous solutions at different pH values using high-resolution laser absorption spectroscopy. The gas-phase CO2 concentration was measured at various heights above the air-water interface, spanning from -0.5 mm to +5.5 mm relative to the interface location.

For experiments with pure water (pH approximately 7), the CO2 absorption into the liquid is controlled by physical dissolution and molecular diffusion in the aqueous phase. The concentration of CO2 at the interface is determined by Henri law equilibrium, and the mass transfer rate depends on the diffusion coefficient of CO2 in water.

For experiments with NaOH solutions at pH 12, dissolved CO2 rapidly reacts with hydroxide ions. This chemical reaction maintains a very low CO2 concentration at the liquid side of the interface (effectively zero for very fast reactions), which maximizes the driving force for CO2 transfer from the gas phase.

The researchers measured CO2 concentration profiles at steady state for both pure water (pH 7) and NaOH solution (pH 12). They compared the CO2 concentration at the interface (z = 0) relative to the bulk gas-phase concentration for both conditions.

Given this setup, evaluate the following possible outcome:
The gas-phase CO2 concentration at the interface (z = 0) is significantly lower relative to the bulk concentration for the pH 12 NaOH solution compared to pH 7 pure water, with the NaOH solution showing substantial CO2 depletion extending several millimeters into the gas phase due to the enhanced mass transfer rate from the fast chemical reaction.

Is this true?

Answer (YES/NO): YES